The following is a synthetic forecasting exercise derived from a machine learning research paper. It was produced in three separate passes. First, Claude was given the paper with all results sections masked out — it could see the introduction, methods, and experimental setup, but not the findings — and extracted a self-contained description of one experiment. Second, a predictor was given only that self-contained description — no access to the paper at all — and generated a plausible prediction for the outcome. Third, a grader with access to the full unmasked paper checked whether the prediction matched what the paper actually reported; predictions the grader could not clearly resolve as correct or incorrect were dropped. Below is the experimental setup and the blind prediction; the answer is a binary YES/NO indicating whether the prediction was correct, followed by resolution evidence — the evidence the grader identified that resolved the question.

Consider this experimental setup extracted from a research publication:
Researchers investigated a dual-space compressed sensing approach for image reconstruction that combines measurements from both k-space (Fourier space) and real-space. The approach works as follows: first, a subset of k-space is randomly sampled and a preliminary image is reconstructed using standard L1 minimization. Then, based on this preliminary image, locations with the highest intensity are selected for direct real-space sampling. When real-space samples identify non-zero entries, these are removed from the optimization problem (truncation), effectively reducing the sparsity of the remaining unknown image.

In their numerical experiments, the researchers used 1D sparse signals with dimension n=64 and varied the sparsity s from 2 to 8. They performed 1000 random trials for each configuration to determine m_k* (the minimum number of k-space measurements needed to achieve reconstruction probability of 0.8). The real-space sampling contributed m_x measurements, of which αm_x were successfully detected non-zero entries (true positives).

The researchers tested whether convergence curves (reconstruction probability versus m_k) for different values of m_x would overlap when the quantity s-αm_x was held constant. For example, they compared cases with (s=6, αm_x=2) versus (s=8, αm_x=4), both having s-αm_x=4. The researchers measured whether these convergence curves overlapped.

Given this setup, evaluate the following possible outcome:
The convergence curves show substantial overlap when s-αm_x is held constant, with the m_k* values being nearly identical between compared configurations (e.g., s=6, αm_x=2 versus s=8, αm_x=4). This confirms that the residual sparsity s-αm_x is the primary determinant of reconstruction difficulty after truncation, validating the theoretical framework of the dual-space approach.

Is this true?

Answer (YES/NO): YES